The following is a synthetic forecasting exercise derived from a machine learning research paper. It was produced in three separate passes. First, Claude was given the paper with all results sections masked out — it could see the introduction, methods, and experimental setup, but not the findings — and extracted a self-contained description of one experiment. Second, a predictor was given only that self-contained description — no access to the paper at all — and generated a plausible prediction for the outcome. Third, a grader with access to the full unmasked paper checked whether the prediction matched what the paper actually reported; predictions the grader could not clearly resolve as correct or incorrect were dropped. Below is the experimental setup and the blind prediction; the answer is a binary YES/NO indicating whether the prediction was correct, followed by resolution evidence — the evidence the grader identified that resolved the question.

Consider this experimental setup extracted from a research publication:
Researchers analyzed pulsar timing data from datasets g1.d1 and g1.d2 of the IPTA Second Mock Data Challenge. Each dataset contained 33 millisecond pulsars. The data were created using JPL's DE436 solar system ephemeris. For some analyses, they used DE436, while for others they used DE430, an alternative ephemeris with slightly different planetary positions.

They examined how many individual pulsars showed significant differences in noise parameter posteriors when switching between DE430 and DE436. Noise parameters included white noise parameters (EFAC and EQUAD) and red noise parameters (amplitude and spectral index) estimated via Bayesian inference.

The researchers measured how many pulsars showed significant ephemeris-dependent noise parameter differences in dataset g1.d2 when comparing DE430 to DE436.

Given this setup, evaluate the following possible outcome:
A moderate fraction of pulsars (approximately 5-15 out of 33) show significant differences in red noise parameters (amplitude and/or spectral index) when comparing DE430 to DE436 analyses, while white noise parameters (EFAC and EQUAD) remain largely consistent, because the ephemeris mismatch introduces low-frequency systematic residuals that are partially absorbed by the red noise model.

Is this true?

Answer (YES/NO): NO